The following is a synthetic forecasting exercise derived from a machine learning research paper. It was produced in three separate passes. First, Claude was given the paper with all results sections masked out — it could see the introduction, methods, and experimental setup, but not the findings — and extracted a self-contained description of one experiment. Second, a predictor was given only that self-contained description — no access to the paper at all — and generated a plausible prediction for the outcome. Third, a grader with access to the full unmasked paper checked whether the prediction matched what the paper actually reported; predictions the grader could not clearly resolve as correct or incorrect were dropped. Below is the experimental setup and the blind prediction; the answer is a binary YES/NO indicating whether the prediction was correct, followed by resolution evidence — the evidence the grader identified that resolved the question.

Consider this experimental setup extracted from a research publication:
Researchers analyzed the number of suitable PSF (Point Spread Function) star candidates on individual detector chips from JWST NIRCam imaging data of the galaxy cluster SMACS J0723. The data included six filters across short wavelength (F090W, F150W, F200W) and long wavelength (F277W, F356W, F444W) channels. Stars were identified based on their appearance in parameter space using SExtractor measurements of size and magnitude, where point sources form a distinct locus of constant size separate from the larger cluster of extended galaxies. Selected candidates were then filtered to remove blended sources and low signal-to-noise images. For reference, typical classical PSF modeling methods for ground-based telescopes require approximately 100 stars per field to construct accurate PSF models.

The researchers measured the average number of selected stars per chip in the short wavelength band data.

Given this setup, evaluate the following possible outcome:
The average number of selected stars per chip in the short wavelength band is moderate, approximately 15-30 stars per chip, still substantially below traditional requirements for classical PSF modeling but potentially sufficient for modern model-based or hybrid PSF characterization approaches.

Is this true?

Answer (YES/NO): NO